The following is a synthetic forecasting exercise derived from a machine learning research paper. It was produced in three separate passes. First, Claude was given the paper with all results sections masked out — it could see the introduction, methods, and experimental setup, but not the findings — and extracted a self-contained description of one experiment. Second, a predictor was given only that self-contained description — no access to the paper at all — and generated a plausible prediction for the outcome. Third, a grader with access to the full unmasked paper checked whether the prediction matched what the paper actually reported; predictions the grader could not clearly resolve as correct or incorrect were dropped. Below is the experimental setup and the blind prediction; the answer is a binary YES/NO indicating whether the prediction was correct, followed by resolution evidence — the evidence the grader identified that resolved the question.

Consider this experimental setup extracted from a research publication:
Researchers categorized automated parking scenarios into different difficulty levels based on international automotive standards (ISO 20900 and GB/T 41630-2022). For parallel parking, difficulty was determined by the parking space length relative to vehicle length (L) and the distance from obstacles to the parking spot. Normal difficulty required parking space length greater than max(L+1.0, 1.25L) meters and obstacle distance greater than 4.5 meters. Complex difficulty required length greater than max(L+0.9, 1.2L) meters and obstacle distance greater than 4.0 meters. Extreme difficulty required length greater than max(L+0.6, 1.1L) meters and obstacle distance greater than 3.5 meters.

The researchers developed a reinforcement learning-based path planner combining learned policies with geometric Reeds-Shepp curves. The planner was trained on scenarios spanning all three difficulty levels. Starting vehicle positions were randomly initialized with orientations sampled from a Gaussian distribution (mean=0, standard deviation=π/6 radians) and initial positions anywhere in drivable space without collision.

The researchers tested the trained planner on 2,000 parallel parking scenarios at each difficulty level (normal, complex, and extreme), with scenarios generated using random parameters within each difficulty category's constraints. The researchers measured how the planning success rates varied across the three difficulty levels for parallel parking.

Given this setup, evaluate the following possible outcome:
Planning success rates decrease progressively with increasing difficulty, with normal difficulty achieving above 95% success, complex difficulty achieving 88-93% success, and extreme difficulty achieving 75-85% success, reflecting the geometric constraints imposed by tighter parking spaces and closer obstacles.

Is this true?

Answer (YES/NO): NO